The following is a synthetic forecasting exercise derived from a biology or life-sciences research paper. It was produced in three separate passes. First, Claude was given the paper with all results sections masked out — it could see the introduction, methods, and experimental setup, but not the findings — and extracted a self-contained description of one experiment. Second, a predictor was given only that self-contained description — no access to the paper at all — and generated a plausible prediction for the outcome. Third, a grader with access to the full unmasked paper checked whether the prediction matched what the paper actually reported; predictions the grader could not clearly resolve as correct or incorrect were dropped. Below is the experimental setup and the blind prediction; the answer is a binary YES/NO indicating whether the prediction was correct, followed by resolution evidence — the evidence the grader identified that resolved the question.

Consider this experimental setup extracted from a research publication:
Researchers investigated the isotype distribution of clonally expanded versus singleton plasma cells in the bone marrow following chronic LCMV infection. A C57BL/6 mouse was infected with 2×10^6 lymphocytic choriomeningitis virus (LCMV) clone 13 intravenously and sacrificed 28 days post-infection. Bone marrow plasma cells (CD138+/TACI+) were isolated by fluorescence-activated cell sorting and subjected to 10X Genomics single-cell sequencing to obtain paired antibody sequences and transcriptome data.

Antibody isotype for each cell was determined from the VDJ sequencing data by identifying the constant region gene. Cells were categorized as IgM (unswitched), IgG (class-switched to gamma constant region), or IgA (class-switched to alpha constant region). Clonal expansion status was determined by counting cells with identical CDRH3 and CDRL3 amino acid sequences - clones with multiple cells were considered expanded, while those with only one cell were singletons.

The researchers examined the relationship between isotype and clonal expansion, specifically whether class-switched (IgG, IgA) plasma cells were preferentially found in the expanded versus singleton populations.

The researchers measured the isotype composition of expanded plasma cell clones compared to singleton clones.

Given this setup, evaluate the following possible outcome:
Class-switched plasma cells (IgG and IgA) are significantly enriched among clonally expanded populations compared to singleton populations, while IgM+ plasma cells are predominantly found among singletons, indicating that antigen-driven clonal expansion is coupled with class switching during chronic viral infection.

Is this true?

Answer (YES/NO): NO